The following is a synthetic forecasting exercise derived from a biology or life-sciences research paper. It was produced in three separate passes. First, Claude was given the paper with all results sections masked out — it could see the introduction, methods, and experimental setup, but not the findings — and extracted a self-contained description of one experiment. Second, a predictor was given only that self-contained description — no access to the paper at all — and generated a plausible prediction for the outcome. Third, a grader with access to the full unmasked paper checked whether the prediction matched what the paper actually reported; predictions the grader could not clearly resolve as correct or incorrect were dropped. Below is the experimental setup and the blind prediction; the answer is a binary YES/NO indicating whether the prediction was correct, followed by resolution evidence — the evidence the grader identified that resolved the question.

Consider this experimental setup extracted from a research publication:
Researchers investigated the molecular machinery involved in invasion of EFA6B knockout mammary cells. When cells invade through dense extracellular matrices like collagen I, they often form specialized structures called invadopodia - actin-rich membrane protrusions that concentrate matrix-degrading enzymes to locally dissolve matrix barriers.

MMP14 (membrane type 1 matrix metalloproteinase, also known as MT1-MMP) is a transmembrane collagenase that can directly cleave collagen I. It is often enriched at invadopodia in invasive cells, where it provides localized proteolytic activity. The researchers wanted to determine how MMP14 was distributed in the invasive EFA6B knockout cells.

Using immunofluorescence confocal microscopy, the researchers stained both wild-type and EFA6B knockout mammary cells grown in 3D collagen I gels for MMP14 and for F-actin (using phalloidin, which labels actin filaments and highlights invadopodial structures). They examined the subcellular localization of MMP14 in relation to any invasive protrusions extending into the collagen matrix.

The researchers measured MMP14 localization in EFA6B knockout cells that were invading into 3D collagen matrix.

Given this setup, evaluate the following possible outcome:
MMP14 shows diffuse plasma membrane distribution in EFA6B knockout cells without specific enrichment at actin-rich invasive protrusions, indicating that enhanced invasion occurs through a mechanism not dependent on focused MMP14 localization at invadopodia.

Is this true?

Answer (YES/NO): NO